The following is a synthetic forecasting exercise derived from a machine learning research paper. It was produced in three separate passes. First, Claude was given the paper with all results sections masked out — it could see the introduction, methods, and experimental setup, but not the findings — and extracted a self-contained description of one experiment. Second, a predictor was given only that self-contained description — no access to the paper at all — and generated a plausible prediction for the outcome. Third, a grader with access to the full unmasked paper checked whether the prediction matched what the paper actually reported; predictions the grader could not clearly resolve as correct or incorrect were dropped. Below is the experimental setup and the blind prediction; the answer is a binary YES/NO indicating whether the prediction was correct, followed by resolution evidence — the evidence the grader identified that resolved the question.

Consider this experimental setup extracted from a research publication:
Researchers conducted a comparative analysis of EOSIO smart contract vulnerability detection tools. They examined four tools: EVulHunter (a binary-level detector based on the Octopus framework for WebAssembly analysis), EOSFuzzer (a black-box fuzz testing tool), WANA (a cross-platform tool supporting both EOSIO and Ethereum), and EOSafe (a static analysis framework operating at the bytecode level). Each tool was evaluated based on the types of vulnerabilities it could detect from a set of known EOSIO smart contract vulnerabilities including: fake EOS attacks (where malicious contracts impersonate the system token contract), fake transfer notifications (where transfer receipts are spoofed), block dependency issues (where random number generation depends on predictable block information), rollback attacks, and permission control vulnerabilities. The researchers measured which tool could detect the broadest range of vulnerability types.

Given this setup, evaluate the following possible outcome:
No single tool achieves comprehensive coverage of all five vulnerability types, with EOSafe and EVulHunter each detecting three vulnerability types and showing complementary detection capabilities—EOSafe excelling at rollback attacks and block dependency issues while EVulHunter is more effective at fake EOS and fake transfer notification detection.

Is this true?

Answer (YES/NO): NO